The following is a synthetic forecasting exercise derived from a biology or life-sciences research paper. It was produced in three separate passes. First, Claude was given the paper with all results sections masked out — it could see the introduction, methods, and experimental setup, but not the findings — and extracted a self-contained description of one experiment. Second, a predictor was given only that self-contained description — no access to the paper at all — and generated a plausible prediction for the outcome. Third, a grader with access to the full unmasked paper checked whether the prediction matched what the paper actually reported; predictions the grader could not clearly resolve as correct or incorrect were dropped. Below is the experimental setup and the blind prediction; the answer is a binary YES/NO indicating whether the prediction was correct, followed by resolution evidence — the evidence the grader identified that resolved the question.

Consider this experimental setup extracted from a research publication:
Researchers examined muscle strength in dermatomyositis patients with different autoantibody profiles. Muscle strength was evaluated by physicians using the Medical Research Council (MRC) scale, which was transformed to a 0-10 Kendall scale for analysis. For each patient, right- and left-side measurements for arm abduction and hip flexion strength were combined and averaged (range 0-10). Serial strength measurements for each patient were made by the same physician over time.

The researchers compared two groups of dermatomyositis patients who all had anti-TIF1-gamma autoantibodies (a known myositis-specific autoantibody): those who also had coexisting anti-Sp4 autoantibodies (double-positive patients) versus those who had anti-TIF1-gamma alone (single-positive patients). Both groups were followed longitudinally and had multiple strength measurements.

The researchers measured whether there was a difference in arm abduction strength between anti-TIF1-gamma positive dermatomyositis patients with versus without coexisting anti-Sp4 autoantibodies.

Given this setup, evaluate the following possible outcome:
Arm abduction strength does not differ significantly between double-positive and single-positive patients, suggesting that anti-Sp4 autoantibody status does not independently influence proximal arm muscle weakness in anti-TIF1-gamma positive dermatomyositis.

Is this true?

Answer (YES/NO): NO